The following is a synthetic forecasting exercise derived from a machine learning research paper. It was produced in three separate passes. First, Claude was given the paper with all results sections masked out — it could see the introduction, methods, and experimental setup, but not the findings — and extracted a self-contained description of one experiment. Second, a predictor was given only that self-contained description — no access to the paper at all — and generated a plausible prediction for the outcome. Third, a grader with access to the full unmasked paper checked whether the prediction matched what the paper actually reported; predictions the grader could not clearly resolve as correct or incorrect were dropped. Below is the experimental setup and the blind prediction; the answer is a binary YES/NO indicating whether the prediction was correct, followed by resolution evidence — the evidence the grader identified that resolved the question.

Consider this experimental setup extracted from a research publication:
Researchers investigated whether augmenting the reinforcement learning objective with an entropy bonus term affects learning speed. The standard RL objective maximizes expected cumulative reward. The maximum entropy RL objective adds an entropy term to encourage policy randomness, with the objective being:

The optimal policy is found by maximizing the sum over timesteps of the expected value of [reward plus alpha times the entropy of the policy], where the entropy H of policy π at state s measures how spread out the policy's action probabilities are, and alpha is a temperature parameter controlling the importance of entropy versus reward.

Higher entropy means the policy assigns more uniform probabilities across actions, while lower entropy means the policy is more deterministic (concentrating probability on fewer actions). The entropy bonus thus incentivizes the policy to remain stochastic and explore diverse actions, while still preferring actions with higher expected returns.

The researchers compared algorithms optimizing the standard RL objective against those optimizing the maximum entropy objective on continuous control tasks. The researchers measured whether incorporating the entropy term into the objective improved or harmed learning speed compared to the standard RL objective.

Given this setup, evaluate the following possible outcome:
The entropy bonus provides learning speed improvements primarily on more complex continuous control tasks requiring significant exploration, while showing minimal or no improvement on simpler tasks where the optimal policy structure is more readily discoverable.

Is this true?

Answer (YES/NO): YES